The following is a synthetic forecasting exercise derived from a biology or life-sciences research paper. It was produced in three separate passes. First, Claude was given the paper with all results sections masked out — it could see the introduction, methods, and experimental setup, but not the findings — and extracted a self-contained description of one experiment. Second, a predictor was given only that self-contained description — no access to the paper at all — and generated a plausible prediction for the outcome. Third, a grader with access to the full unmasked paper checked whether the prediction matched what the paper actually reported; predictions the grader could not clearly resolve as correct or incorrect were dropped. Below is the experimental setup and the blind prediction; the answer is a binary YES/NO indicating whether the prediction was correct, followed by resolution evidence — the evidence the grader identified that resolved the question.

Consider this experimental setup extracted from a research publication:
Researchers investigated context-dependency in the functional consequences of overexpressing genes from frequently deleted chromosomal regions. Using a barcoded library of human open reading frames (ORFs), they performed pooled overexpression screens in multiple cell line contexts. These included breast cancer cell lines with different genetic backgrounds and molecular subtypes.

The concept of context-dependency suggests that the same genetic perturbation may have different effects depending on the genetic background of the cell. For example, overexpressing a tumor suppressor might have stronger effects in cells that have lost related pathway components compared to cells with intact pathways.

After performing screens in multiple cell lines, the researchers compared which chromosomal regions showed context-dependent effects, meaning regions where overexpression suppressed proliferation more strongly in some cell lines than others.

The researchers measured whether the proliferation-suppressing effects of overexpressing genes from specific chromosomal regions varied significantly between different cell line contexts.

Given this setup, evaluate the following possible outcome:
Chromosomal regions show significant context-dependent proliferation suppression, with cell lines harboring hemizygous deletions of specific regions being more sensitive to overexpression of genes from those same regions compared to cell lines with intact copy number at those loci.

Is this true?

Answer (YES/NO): YES